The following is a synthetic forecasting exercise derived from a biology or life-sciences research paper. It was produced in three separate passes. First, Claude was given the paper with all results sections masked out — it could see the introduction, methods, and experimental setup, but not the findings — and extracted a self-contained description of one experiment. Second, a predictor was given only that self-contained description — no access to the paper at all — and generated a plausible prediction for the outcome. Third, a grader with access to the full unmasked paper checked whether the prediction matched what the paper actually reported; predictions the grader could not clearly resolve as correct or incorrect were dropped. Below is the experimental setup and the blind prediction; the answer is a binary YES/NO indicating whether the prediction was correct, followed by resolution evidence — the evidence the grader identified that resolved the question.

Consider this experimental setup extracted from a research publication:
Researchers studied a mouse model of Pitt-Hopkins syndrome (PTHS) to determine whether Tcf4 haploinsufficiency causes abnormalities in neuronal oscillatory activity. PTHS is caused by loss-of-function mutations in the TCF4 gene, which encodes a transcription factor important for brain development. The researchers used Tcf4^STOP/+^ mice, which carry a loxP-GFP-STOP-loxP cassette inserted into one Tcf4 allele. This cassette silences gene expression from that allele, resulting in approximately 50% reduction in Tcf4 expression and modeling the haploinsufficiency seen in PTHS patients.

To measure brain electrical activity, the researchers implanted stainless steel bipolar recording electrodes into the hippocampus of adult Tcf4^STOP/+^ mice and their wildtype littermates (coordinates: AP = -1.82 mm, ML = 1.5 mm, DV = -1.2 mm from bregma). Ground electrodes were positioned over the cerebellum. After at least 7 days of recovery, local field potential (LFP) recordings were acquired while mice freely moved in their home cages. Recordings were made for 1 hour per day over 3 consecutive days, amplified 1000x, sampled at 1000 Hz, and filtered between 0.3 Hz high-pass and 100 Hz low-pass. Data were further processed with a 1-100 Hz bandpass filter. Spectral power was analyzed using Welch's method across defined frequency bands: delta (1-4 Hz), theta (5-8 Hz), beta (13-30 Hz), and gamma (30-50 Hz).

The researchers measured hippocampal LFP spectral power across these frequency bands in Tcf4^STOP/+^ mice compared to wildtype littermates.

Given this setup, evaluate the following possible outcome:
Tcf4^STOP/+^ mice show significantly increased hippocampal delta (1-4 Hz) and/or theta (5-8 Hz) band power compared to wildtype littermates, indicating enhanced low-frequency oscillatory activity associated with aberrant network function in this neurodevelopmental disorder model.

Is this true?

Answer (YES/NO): NO